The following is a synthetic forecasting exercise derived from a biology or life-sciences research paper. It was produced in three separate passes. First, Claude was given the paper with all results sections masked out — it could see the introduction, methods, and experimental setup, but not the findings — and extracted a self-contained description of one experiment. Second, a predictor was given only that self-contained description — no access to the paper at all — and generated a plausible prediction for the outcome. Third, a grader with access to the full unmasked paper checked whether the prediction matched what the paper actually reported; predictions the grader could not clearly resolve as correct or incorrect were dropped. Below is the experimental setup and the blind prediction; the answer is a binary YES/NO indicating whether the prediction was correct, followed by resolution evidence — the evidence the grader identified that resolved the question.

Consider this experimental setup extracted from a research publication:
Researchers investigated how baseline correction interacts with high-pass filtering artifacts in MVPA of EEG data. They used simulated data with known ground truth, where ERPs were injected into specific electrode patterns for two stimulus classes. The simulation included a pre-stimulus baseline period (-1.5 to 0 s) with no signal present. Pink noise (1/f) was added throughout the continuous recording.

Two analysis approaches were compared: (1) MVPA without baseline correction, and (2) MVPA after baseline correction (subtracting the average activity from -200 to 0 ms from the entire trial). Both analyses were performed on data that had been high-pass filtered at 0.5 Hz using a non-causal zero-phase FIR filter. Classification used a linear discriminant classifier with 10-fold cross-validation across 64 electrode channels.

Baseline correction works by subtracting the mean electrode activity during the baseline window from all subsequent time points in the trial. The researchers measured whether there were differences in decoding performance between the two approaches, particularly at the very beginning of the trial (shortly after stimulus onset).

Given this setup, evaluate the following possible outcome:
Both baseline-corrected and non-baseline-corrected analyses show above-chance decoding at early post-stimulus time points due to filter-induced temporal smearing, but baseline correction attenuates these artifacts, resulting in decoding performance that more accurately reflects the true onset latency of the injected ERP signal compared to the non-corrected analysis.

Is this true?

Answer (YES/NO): NO